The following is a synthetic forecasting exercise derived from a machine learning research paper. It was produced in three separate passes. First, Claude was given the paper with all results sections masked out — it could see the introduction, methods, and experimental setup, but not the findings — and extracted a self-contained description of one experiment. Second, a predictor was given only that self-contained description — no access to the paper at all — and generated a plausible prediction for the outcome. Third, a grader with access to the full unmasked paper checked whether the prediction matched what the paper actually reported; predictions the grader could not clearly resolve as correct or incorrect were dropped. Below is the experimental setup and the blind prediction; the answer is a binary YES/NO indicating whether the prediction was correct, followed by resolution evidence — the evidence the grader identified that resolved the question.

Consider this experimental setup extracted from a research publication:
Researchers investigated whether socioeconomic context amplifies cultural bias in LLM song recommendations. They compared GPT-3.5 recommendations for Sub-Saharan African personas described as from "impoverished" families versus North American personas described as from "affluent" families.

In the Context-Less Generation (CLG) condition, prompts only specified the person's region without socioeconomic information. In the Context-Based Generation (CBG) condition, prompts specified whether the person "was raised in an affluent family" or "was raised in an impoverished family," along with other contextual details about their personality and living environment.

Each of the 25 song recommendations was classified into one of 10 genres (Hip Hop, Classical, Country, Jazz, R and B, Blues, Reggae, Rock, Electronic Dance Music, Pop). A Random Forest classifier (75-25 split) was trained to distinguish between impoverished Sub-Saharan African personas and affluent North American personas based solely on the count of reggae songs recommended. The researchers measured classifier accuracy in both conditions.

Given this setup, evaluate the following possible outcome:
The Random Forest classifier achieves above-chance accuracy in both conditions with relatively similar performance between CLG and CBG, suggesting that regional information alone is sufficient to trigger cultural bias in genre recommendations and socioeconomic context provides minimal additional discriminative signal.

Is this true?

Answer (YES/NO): NO